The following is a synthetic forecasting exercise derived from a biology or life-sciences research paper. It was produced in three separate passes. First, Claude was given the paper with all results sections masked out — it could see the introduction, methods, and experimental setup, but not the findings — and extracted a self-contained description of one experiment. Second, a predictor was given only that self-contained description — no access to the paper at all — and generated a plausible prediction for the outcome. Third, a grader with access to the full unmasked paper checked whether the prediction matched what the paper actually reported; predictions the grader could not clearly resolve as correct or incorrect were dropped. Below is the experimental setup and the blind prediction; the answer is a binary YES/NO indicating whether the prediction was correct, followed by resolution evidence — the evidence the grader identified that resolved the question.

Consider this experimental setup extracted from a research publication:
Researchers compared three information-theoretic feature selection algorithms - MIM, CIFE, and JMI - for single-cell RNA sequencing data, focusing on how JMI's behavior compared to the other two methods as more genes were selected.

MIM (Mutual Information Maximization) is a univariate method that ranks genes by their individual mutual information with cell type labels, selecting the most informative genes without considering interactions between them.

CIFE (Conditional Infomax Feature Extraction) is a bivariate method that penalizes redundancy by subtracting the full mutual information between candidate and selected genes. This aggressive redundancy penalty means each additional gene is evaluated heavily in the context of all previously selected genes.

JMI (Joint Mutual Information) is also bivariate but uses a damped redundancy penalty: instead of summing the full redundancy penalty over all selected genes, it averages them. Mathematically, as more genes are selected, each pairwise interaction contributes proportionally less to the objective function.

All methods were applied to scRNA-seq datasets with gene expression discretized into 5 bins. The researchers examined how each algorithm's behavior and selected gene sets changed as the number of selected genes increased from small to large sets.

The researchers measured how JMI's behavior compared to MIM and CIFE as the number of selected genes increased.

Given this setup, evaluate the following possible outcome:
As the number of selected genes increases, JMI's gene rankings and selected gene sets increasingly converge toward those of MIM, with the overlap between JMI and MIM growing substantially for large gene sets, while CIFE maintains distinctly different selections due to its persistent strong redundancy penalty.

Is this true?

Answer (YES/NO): YES